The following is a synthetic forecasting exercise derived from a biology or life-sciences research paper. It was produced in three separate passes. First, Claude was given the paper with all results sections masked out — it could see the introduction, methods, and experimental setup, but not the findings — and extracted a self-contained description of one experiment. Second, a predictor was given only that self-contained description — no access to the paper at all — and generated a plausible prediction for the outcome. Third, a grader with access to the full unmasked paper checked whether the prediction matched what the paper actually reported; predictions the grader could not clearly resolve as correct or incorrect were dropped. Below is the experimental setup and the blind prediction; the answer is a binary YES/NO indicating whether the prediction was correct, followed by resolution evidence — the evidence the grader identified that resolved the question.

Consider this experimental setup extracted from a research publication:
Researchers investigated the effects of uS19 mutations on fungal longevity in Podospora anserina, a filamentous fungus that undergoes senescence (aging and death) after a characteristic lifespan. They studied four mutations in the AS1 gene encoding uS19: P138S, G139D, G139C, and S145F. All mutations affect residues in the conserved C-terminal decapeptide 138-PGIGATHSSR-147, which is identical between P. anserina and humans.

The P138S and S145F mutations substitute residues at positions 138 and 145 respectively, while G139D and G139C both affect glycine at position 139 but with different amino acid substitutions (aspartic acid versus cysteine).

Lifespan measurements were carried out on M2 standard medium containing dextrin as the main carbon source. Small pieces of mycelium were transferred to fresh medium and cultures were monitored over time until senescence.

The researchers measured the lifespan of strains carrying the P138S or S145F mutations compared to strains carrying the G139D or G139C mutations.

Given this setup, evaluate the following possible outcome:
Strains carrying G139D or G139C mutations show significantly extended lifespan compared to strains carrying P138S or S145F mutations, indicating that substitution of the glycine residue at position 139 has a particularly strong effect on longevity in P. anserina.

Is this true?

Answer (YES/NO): NO